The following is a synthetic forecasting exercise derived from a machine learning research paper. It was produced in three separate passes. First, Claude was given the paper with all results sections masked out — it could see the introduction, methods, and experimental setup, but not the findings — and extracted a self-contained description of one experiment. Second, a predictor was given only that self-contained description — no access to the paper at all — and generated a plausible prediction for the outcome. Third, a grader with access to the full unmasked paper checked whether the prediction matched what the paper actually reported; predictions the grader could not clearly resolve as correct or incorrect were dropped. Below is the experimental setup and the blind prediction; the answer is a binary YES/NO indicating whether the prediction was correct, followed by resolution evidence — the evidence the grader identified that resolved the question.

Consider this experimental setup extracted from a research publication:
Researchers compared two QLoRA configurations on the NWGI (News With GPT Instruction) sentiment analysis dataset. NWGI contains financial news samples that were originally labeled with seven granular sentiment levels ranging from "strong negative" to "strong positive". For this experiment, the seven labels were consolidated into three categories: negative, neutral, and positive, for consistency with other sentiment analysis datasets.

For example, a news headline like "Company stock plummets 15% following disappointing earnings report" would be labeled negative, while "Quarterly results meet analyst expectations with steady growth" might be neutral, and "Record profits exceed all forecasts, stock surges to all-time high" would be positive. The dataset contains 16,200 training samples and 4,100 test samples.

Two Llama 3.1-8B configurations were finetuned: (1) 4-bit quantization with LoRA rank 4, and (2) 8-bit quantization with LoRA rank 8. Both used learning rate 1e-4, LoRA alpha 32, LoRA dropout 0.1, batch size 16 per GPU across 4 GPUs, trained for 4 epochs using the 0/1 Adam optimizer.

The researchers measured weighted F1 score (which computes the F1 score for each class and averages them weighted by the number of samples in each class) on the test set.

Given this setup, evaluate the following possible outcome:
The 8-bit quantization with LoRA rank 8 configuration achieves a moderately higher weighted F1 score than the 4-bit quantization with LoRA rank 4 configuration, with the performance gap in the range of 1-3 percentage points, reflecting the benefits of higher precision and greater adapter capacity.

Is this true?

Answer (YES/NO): NO